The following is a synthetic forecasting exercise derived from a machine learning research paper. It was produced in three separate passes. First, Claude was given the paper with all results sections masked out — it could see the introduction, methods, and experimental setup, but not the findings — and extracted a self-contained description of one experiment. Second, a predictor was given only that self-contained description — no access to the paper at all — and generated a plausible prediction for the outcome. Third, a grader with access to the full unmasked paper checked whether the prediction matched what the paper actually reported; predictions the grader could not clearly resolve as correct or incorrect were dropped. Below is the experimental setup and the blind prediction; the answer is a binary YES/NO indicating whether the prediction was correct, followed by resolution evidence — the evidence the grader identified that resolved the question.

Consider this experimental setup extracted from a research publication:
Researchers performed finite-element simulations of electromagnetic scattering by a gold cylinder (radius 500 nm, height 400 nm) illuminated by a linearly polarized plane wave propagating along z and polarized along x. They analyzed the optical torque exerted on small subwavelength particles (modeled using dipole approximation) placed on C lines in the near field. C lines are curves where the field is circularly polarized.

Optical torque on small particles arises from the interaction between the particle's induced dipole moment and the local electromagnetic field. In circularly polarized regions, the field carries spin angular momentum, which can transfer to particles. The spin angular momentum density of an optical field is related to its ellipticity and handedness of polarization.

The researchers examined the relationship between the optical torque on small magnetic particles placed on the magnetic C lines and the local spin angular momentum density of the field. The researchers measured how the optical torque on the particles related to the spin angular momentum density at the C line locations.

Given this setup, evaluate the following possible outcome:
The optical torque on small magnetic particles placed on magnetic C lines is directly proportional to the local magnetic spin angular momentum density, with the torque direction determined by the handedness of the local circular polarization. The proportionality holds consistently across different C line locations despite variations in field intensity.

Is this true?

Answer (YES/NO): YES